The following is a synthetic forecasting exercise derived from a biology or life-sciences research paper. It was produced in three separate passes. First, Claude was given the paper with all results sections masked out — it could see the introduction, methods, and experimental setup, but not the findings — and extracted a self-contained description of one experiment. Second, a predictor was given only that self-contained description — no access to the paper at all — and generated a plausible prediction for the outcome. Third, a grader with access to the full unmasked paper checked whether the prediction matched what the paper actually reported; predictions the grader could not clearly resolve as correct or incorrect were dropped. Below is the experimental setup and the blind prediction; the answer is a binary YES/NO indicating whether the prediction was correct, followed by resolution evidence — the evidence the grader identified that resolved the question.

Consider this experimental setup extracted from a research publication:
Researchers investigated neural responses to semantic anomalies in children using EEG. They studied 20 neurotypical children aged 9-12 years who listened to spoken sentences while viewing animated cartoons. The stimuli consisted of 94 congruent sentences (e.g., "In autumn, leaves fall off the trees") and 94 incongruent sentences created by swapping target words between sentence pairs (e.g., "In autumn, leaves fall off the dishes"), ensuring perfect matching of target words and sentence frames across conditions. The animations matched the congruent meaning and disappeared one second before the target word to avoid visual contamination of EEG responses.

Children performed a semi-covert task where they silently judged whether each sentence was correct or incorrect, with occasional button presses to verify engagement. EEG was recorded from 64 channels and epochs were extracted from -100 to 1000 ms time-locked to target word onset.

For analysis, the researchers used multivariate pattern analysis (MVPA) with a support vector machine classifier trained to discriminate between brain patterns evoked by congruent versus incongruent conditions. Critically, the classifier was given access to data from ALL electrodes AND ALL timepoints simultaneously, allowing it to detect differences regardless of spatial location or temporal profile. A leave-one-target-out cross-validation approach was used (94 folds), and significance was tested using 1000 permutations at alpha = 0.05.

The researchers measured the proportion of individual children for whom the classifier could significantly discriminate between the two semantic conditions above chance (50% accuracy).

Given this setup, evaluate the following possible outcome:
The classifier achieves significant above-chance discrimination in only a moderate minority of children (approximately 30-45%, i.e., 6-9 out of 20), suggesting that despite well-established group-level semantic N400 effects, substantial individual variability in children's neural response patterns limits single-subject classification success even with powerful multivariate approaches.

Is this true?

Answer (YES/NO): NO